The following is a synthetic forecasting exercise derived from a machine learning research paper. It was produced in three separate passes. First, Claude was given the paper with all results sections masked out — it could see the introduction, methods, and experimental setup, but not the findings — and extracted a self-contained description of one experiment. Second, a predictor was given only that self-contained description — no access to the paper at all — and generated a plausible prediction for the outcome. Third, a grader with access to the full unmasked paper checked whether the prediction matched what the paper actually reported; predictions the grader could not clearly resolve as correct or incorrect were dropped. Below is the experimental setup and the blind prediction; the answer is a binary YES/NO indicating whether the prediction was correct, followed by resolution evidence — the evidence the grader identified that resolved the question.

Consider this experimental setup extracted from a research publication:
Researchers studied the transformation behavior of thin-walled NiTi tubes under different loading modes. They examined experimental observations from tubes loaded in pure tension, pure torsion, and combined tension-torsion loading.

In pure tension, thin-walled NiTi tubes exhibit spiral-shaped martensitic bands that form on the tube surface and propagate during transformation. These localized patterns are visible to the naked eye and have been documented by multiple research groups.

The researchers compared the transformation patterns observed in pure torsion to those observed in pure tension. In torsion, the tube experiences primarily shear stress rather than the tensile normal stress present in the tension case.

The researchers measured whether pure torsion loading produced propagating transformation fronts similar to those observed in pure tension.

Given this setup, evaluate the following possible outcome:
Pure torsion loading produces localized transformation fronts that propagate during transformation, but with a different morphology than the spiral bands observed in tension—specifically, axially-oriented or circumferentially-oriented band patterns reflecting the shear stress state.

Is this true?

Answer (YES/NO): NO